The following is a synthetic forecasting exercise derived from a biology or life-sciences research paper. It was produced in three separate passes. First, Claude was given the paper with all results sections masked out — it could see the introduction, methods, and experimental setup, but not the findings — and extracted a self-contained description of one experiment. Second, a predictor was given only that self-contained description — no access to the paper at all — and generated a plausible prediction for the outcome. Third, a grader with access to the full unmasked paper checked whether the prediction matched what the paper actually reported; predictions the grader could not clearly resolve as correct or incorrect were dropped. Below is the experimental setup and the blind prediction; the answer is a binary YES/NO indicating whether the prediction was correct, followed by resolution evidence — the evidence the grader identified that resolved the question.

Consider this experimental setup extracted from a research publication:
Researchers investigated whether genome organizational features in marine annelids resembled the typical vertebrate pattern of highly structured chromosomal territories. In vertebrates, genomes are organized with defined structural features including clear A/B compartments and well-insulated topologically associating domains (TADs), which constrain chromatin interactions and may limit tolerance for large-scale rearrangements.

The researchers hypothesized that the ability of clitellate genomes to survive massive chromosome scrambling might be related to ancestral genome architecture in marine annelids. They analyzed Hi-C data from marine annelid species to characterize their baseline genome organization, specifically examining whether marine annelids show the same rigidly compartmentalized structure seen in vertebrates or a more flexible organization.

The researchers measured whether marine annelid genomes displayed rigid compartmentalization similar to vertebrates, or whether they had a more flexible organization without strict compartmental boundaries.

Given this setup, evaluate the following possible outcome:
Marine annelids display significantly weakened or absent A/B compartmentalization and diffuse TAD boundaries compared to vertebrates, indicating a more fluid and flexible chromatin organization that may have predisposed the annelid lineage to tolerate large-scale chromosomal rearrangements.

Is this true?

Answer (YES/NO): YES